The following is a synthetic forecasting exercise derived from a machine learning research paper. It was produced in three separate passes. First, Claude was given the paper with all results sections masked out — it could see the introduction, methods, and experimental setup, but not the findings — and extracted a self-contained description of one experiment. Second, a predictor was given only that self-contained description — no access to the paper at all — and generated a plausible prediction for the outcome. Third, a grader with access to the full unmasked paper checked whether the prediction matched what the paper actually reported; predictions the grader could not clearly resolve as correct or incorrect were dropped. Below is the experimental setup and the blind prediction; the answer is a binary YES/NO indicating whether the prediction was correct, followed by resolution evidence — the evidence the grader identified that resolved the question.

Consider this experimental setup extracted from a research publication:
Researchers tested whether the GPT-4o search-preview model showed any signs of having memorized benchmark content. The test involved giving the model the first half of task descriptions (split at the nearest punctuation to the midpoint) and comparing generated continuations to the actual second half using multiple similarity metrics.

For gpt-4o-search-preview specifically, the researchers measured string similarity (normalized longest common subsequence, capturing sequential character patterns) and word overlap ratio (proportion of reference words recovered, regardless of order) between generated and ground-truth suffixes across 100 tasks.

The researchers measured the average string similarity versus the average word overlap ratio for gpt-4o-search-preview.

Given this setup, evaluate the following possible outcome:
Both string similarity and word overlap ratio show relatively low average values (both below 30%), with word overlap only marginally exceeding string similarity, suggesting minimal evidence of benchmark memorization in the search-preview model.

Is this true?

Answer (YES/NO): YES